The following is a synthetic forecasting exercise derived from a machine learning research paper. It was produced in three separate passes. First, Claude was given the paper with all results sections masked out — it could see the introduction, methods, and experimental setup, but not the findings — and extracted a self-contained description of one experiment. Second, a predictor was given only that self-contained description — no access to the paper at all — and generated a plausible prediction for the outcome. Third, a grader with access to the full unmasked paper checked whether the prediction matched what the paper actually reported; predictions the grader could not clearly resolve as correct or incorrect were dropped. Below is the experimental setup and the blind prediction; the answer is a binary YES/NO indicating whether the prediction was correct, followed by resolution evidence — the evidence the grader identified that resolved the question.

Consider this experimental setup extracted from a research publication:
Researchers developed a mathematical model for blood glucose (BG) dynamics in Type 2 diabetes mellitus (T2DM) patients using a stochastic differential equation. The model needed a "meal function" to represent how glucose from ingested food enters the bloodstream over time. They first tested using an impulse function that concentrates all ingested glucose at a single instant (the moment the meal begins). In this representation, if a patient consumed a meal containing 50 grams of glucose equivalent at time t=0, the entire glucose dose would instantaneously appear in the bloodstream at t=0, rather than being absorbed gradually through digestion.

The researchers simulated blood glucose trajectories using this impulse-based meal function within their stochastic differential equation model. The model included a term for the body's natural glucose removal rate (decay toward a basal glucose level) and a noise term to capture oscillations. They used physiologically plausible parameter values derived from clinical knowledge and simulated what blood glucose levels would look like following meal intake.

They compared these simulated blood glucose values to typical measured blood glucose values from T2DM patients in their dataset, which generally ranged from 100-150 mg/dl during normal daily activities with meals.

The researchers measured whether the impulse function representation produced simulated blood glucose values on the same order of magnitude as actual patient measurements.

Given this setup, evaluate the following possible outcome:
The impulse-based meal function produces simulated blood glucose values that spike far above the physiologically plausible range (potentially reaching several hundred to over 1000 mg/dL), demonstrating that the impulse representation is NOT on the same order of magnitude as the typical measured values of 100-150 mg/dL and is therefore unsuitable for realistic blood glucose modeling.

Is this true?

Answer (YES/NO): YES